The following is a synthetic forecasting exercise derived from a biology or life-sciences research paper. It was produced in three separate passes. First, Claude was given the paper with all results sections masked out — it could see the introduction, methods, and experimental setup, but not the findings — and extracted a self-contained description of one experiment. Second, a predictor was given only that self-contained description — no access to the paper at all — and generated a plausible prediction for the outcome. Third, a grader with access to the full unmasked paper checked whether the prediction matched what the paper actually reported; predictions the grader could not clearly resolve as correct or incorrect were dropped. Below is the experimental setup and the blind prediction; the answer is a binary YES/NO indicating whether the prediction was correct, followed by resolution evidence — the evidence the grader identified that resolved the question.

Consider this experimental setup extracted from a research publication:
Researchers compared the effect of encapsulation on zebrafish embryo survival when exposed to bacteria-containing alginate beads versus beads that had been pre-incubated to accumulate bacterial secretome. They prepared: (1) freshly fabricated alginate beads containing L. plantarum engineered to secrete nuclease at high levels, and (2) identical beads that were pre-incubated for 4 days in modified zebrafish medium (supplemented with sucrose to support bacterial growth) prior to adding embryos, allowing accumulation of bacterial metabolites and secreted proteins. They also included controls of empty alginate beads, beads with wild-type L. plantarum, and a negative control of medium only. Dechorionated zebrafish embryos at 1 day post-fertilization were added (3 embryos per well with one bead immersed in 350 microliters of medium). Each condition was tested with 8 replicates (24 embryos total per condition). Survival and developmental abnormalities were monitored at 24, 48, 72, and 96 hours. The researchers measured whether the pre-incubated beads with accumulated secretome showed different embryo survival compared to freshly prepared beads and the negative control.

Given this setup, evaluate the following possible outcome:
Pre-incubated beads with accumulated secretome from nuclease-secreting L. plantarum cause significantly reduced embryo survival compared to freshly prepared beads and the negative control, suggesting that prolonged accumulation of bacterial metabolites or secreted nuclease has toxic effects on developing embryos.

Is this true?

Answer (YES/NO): NO